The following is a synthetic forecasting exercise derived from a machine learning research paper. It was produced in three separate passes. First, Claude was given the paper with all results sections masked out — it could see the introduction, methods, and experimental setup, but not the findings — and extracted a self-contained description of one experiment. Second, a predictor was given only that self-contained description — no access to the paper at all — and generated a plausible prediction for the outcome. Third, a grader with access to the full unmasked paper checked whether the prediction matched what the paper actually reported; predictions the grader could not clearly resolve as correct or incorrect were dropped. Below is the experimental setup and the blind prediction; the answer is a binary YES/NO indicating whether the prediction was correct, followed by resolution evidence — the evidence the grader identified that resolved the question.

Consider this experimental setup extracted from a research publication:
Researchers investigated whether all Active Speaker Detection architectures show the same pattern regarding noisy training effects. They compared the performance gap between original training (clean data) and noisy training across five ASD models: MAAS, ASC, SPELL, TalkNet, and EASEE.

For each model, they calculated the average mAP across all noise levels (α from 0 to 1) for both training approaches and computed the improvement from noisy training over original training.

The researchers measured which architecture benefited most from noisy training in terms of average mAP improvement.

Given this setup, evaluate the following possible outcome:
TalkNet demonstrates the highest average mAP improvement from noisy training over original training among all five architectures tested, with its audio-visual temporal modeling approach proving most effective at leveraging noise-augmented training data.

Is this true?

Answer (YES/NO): NO